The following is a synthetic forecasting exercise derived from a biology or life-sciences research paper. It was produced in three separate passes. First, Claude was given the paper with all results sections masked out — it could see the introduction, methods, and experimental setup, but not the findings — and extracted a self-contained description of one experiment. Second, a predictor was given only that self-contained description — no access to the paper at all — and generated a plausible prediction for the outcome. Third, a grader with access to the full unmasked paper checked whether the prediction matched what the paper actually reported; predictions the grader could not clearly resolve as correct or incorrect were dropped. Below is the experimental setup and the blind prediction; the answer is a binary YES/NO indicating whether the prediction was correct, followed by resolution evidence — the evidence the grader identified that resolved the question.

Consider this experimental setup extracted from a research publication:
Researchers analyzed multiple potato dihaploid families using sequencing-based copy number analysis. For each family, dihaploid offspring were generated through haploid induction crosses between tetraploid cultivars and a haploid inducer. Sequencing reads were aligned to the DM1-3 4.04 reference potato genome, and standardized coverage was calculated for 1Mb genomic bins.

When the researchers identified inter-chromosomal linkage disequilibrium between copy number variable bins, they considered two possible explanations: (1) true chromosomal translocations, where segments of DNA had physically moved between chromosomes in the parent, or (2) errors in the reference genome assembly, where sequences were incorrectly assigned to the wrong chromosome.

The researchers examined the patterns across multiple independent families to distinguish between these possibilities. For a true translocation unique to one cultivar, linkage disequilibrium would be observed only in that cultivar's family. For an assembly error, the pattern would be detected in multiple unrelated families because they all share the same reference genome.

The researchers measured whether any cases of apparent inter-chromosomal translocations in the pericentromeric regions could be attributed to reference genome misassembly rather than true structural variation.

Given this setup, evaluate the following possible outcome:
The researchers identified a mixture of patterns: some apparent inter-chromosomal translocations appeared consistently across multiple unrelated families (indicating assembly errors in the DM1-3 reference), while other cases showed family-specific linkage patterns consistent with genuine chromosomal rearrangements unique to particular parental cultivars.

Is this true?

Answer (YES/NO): YES